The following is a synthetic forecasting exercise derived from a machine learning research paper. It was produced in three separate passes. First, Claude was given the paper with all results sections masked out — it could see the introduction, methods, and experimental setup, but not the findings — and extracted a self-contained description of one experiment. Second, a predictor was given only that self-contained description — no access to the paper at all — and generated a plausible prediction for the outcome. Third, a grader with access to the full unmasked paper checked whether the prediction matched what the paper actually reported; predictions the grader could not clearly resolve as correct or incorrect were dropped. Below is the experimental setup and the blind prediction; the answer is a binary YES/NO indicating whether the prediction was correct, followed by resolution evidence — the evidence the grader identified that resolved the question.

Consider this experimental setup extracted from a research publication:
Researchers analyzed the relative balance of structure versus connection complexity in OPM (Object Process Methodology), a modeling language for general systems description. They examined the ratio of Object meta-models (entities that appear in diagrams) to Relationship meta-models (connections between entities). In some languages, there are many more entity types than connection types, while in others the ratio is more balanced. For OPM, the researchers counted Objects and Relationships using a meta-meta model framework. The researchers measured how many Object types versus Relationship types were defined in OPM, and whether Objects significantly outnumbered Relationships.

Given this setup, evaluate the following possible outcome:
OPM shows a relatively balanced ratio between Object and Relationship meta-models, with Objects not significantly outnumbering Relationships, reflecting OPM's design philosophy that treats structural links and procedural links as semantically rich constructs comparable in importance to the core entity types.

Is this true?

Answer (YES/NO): NO